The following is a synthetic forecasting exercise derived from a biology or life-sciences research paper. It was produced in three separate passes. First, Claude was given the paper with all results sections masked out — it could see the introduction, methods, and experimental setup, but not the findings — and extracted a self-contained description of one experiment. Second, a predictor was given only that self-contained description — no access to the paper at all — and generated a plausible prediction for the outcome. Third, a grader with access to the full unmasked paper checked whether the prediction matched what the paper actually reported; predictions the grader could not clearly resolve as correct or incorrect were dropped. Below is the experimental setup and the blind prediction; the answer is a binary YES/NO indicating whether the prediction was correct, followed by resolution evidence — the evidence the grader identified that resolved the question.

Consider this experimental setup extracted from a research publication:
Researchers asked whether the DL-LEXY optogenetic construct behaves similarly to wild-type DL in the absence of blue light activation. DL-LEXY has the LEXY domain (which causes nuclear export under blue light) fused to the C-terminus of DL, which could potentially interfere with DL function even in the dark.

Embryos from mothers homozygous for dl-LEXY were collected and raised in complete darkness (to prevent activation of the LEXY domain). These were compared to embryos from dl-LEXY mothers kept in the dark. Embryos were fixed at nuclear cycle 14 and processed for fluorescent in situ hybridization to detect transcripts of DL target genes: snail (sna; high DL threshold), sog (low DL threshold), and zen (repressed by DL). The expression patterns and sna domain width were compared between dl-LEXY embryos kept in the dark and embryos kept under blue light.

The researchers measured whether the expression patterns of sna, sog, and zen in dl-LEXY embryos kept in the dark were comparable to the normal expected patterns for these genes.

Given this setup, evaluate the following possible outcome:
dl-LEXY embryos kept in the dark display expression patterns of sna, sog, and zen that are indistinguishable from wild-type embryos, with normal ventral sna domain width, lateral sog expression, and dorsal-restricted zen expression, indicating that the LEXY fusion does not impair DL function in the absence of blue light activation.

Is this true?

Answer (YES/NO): YES